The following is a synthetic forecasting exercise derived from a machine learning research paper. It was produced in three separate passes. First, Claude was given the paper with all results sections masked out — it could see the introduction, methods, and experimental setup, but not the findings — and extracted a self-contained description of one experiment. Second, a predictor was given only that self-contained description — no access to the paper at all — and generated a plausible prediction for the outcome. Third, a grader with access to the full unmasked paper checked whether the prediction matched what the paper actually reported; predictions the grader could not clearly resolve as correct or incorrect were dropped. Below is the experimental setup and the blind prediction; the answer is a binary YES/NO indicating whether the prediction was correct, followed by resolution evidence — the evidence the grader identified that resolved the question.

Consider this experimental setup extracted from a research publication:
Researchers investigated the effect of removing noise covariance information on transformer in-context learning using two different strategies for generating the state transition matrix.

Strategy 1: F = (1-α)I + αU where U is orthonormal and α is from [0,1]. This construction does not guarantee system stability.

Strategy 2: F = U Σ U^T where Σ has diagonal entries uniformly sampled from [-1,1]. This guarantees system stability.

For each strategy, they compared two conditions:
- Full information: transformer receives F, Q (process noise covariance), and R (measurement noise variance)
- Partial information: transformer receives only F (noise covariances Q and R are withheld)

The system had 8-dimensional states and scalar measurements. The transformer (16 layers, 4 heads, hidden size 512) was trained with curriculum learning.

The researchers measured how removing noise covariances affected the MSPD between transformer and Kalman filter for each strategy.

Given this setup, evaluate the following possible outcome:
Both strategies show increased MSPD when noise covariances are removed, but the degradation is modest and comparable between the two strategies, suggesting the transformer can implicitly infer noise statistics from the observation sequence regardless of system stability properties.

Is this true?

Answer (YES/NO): NO